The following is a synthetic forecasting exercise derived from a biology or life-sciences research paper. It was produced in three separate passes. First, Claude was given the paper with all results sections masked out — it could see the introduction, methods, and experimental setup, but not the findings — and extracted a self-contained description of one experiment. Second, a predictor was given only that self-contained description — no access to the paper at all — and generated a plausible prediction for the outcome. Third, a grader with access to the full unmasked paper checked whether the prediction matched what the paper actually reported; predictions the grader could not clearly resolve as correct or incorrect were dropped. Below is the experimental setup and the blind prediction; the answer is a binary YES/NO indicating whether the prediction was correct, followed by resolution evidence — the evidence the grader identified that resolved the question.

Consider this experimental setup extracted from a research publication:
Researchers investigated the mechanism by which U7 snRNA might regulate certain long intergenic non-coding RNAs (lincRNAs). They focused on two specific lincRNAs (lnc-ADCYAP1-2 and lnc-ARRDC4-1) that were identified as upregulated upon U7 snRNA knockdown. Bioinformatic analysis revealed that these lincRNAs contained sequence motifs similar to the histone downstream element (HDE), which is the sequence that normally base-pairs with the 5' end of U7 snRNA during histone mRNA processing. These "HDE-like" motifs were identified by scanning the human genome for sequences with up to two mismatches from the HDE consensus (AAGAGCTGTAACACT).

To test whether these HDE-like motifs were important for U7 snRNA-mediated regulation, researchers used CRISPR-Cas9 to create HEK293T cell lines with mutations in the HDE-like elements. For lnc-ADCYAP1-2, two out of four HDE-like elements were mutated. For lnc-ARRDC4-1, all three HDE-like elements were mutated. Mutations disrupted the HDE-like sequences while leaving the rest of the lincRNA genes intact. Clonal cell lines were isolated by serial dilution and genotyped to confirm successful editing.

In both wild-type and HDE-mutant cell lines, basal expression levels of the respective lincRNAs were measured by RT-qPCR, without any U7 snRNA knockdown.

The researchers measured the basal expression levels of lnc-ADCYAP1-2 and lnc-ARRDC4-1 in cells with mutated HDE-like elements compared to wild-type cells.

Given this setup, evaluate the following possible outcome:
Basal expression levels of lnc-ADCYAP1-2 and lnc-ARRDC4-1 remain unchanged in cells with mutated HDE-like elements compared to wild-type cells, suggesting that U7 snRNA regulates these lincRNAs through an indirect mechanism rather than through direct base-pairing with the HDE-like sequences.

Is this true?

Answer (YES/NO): NO